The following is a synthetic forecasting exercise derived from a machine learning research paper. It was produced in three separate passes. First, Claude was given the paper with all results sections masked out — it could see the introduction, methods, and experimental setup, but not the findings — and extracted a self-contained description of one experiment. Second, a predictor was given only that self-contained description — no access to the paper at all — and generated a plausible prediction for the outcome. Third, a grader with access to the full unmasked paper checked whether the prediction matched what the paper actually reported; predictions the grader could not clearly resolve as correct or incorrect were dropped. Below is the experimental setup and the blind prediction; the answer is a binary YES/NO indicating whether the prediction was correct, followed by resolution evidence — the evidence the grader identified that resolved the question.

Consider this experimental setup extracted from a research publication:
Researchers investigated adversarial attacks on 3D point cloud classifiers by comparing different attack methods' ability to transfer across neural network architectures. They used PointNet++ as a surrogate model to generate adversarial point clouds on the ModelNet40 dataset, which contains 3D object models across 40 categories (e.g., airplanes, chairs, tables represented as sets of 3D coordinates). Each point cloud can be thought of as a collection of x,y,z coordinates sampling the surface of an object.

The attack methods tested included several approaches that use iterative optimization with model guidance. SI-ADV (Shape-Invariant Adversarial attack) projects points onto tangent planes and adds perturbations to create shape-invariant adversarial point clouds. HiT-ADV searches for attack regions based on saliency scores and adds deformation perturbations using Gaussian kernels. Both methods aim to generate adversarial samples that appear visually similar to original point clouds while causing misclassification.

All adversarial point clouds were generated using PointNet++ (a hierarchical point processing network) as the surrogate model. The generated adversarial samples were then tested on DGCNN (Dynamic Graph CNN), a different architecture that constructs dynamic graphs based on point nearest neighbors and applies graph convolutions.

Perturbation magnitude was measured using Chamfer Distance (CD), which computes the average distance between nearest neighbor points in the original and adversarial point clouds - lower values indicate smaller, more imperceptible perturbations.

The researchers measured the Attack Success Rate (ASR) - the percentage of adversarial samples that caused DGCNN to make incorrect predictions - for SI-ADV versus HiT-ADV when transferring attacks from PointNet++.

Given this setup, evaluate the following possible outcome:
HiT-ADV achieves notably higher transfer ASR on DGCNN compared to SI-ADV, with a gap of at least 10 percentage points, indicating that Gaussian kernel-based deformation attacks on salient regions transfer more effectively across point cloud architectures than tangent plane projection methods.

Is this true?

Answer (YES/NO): NO